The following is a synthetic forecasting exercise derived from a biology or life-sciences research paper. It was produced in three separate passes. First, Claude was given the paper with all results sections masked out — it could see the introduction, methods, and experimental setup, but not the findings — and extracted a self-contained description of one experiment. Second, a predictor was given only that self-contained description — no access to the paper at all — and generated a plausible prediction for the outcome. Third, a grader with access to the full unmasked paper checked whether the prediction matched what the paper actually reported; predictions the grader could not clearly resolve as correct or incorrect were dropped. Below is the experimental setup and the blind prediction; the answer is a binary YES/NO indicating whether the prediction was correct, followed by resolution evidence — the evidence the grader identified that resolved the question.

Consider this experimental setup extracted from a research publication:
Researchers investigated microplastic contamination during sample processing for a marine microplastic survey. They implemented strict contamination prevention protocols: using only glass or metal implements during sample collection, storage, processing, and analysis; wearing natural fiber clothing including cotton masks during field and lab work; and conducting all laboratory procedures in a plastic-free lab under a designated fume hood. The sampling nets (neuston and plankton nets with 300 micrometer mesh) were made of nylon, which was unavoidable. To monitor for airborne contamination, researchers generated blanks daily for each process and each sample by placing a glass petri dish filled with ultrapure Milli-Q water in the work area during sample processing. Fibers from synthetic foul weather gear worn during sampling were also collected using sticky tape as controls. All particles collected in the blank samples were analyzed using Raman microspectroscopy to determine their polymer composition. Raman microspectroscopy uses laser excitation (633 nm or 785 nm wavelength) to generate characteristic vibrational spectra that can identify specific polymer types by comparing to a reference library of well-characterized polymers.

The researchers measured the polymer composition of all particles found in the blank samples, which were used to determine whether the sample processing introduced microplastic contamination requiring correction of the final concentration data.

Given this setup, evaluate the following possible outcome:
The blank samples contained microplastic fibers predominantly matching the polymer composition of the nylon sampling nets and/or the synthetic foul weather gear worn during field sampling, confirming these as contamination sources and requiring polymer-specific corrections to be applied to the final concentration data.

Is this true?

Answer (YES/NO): NO